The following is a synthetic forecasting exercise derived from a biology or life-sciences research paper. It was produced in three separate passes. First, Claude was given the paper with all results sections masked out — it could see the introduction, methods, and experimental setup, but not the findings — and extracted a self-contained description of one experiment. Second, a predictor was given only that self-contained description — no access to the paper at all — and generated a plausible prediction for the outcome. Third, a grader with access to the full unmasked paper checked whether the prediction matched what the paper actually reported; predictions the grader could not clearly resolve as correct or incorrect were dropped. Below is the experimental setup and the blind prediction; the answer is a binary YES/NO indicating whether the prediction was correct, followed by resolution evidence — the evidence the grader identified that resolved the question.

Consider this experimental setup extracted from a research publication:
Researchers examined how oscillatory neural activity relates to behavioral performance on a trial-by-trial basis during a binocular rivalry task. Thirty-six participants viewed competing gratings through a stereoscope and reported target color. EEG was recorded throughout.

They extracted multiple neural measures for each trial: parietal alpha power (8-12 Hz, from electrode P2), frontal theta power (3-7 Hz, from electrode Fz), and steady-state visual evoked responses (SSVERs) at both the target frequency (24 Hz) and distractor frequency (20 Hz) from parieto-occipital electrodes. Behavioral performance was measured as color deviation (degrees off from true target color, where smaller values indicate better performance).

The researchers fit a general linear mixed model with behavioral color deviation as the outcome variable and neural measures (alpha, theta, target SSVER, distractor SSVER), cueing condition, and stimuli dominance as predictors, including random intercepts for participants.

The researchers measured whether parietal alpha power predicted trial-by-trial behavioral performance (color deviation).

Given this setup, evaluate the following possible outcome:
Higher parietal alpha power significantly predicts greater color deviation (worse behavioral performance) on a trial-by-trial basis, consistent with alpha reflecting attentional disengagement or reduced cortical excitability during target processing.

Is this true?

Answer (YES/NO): NO